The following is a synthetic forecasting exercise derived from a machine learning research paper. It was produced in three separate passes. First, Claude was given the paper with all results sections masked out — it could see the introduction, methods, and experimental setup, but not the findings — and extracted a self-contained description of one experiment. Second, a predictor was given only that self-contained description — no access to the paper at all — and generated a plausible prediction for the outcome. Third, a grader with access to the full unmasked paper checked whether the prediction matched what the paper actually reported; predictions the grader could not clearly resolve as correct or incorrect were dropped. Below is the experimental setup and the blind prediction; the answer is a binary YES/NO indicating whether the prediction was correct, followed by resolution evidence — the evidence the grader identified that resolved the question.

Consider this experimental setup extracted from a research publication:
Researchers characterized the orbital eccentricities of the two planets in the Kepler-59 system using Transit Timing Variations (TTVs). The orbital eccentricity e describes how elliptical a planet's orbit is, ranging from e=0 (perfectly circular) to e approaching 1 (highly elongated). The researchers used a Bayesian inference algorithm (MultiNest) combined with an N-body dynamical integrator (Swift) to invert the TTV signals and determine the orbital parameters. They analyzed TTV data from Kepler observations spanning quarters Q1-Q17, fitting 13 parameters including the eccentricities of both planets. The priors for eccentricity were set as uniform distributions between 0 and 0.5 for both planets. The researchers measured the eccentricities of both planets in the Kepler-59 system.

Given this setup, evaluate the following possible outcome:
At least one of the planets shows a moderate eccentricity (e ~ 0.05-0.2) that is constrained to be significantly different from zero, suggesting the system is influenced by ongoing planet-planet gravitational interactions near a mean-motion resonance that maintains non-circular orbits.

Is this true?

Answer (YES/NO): NO